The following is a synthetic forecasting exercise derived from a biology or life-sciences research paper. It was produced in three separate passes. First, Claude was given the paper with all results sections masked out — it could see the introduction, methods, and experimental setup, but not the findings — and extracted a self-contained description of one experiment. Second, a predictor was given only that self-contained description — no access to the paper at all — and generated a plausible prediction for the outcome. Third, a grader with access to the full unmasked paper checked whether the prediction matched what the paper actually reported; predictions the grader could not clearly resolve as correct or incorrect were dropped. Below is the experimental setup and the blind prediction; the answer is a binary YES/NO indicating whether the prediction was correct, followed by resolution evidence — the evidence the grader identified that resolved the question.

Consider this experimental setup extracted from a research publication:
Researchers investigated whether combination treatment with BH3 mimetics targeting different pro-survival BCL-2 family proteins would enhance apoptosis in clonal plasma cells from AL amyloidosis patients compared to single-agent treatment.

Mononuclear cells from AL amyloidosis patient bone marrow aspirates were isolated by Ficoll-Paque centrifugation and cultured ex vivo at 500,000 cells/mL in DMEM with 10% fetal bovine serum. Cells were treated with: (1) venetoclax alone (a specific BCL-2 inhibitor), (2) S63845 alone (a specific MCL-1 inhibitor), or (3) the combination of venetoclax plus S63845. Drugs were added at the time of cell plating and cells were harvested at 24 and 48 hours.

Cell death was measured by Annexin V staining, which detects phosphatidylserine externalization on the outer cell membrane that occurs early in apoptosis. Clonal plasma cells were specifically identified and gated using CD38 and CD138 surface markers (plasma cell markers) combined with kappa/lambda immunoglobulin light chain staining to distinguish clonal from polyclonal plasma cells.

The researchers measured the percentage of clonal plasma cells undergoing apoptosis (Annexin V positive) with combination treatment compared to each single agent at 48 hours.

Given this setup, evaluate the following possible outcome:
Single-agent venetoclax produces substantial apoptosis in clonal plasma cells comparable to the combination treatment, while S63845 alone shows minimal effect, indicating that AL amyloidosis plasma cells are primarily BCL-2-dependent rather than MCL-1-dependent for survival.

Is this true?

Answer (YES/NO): NO